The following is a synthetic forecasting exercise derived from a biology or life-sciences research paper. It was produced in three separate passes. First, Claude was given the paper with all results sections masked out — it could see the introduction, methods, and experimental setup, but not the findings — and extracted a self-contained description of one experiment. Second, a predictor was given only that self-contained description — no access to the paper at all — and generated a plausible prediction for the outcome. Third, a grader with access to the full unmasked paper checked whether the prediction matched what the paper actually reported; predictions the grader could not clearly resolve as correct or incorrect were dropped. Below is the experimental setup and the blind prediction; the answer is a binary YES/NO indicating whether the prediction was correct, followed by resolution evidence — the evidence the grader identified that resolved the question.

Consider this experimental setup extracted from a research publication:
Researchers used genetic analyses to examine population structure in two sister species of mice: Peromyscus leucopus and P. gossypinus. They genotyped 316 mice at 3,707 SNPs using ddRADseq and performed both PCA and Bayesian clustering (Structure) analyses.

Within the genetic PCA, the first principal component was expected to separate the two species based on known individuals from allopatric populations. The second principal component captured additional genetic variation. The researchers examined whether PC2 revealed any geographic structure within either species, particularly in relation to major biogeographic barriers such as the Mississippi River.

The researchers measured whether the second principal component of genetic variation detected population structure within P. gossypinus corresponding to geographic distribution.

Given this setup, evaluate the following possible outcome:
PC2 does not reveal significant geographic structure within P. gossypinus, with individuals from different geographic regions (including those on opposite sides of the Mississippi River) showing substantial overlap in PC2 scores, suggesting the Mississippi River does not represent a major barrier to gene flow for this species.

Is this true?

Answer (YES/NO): NO